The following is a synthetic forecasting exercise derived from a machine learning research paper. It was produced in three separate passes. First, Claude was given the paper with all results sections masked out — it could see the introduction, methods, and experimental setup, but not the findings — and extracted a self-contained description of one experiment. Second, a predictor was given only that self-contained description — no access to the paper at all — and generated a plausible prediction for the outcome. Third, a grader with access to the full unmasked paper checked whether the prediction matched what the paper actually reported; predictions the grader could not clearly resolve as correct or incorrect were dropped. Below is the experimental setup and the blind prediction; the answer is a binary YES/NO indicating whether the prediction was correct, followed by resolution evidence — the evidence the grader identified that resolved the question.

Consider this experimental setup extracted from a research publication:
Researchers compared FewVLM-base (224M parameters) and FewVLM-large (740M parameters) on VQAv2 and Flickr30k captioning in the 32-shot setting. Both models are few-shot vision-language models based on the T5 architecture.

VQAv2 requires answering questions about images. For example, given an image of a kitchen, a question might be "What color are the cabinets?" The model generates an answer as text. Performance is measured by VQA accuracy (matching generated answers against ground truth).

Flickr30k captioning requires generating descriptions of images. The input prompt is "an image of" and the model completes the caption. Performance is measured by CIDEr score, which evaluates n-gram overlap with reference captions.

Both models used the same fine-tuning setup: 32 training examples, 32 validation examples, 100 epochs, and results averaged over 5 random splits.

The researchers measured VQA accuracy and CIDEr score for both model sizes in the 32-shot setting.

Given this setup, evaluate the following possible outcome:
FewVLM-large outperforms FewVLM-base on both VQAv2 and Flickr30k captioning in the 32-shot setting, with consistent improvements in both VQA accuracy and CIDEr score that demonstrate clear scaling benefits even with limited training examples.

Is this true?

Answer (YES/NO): YES